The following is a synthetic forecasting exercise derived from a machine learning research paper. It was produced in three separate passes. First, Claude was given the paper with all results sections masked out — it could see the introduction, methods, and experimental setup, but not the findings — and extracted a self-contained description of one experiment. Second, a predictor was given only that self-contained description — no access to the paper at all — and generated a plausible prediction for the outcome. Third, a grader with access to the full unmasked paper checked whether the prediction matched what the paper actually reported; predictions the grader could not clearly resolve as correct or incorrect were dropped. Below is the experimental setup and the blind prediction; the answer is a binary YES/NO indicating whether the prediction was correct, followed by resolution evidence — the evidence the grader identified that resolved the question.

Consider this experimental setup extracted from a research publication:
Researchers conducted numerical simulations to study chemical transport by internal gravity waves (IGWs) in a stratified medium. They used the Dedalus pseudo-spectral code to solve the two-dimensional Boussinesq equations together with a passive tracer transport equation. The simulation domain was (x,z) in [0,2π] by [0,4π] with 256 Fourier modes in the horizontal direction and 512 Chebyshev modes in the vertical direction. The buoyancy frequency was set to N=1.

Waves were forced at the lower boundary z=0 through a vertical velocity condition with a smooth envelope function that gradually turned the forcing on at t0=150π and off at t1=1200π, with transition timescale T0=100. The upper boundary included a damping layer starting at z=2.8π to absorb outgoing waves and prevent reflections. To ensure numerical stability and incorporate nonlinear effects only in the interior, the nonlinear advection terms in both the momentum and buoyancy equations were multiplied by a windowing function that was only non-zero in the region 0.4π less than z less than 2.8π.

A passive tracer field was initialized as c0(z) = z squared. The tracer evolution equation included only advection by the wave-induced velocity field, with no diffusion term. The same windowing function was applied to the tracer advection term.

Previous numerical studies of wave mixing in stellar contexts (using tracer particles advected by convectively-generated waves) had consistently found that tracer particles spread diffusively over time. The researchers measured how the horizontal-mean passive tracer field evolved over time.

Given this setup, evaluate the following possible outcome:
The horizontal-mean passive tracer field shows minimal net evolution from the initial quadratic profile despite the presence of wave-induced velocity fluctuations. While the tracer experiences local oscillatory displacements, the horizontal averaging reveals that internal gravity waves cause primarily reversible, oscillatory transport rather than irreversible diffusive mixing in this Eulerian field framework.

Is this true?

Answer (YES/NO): NO